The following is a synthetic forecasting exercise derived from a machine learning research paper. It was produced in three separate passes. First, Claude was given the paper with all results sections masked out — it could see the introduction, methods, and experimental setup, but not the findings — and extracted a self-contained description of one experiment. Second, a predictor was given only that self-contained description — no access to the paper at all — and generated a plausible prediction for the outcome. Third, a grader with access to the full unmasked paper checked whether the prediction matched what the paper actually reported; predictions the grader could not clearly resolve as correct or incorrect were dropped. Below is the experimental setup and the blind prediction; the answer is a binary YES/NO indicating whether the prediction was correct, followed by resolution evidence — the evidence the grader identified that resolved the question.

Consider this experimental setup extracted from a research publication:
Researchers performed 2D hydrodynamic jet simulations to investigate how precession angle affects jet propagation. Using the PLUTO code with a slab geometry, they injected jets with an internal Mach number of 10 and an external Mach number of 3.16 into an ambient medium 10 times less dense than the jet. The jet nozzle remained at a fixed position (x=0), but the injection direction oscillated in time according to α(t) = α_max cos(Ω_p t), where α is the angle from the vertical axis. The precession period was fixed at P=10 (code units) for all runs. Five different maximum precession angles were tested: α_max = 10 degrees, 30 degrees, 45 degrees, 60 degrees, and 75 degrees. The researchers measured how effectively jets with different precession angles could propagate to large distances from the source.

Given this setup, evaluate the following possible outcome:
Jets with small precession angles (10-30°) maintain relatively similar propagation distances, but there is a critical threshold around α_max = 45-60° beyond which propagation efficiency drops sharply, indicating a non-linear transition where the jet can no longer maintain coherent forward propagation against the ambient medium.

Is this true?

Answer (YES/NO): NO